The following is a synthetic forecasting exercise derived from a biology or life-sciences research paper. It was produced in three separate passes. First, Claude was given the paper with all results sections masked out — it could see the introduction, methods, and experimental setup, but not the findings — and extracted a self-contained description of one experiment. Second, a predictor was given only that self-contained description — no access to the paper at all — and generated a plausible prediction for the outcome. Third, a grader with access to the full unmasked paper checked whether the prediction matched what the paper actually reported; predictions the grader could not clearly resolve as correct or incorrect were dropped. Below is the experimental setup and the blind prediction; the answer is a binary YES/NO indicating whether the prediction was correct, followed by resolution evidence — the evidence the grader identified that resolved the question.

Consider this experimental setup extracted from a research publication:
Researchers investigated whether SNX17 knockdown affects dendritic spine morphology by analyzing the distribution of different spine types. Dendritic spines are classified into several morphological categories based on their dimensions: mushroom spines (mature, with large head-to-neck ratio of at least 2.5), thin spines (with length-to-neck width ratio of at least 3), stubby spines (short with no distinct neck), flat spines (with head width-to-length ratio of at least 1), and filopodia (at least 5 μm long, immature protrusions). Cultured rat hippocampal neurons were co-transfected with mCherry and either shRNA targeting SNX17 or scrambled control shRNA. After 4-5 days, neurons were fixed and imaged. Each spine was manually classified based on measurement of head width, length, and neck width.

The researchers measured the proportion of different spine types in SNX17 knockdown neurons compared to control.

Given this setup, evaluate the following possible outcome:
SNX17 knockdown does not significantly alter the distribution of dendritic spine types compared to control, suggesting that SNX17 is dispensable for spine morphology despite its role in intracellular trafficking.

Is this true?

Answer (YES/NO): NO